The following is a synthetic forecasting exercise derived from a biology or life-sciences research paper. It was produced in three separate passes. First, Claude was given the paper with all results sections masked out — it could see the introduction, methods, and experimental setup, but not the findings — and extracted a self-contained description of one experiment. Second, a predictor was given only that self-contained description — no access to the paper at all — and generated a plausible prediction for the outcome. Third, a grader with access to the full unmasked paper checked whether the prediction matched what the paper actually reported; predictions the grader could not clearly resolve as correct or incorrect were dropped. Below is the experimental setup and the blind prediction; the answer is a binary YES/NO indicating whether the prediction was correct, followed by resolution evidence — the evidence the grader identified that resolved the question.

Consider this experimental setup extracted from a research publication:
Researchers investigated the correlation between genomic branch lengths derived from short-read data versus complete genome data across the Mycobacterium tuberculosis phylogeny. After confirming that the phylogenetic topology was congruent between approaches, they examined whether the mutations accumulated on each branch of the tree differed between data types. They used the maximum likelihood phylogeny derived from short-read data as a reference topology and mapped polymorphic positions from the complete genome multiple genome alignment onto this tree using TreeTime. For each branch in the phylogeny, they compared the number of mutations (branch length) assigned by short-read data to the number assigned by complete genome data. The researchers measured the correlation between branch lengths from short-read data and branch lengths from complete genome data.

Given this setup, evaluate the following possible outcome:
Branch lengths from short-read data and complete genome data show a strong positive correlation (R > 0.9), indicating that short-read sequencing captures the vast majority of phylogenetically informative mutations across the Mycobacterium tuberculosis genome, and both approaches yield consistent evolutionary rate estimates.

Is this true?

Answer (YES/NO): NO